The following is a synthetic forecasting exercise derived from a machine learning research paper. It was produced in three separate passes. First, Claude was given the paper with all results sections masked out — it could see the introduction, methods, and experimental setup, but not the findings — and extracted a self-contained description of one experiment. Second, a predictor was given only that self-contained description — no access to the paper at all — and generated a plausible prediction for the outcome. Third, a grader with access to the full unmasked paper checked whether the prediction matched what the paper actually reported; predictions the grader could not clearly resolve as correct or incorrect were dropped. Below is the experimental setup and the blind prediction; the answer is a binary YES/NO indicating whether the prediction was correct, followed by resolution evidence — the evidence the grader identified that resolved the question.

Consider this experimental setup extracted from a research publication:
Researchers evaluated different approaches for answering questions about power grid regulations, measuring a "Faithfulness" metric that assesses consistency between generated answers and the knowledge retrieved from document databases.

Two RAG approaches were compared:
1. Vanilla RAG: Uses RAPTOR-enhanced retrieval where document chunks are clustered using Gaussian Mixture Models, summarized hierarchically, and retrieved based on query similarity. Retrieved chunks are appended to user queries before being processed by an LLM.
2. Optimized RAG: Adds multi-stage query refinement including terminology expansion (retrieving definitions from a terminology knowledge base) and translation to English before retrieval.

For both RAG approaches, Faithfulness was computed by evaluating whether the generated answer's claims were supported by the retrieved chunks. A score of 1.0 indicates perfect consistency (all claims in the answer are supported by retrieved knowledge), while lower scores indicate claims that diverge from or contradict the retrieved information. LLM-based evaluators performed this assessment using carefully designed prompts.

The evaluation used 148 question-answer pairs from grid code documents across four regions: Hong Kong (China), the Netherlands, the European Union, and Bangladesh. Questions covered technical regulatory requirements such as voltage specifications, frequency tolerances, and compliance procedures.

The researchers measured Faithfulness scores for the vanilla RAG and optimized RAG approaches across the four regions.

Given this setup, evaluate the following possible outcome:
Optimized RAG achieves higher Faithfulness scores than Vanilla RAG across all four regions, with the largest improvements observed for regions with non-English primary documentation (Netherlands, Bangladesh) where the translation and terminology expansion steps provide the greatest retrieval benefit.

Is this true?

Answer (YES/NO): NO